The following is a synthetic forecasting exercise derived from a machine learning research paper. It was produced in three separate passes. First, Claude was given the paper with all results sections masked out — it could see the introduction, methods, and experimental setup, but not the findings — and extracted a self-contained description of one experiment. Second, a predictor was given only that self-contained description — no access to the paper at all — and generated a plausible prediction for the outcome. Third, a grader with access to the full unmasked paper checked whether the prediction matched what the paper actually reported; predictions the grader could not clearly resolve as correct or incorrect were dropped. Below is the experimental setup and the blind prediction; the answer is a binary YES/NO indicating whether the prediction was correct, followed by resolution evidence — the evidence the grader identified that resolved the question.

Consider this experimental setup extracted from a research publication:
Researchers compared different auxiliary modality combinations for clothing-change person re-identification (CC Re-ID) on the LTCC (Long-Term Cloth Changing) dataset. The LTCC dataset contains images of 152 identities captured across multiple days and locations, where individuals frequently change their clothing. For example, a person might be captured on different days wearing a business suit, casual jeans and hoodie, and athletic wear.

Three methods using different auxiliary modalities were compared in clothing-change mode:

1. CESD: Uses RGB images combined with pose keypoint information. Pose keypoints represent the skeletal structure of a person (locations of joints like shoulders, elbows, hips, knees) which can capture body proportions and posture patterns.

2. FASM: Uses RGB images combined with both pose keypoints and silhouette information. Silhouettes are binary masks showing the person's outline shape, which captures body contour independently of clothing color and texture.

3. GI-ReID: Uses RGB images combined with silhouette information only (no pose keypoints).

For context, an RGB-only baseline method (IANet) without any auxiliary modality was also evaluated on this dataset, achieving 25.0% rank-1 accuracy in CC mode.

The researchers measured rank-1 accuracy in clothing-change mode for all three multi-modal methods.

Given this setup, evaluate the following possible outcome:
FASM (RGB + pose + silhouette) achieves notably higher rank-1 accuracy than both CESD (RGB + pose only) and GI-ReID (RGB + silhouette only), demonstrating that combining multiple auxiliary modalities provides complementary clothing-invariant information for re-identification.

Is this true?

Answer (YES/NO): YES